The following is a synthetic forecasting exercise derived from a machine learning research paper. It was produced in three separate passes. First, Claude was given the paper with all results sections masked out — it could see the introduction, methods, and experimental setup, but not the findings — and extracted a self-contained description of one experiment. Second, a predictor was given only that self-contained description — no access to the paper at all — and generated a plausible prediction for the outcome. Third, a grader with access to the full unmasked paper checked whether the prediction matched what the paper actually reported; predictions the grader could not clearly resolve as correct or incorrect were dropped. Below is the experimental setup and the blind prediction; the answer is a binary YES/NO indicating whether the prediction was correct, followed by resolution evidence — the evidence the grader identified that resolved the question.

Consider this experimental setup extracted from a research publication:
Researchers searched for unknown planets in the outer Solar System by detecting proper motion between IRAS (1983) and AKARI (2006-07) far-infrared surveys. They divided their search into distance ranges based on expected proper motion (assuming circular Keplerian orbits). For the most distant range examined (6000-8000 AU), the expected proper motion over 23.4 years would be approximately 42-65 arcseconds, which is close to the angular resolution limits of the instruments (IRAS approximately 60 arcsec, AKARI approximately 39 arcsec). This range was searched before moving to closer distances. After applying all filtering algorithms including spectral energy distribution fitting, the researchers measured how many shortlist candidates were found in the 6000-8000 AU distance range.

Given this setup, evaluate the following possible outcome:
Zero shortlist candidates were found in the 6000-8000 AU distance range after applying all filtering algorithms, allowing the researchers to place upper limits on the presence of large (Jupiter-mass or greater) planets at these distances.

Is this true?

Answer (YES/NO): YES